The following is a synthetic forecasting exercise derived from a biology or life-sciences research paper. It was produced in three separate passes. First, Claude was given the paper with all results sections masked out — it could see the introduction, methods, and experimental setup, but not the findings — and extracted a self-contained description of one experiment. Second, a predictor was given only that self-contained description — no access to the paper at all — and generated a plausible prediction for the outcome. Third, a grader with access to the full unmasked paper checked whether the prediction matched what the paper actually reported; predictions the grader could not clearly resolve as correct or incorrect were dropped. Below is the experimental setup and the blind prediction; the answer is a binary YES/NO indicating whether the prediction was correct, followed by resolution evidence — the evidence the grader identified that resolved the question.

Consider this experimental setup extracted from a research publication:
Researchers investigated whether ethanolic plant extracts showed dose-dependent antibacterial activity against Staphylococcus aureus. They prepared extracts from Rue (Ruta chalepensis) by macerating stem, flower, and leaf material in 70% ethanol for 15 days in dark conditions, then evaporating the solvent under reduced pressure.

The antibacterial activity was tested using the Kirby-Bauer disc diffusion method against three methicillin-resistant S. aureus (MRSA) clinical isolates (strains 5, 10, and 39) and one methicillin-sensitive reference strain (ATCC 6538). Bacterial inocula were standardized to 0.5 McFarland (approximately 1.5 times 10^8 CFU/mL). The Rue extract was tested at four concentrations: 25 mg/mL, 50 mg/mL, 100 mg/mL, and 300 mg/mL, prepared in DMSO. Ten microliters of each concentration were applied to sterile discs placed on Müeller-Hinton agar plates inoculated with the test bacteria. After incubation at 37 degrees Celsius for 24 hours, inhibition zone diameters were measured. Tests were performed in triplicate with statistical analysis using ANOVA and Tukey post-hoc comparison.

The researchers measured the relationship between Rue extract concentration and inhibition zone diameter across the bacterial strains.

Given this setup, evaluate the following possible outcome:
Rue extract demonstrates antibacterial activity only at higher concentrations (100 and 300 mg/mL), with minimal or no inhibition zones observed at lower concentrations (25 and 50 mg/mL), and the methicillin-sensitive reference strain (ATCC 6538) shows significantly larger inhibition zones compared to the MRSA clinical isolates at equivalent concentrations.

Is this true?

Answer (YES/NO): NO